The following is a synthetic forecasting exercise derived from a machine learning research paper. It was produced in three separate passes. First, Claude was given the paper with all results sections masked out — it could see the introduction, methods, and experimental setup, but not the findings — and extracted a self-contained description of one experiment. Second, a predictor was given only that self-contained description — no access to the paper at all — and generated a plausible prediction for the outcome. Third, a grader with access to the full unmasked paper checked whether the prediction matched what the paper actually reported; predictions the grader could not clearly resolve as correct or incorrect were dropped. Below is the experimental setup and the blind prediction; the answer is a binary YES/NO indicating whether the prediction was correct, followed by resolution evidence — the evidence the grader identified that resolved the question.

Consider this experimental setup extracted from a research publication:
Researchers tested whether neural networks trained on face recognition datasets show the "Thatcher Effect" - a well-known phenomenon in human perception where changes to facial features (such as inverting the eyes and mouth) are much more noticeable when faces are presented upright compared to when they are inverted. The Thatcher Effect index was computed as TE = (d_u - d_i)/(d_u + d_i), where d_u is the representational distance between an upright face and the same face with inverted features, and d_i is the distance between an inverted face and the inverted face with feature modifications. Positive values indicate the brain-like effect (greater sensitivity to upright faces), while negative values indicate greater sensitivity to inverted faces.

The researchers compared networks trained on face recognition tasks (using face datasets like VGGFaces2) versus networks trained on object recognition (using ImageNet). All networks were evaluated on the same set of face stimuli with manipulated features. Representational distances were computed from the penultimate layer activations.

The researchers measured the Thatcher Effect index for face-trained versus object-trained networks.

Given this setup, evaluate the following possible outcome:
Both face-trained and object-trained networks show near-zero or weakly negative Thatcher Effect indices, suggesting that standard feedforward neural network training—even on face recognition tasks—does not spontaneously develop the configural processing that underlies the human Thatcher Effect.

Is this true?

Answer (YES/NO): NO